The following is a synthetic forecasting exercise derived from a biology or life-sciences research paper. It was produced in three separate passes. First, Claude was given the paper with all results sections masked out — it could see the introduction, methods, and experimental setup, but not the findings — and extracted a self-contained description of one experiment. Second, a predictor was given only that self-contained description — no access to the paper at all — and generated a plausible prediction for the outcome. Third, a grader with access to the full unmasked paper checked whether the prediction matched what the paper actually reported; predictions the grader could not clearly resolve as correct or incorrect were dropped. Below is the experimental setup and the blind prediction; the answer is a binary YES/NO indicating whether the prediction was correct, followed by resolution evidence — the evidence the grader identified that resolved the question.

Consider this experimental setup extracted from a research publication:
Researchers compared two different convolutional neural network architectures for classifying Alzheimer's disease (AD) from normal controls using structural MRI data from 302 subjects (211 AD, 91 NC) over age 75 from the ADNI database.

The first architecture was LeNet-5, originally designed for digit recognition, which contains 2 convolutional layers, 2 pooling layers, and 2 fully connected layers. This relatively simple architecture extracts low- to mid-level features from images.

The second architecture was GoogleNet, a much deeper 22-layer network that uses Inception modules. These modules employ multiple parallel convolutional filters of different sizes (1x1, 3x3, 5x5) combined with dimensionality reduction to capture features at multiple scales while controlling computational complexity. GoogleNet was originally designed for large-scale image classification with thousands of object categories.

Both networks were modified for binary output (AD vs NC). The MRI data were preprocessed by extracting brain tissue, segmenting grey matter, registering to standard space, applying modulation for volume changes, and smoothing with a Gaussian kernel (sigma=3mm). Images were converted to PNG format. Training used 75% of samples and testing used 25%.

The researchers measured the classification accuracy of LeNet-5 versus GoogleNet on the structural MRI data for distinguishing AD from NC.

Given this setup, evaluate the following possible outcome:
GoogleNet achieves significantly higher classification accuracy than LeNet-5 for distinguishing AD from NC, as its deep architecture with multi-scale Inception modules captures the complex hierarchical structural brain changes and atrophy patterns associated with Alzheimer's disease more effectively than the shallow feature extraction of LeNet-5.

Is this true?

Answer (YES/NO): NO